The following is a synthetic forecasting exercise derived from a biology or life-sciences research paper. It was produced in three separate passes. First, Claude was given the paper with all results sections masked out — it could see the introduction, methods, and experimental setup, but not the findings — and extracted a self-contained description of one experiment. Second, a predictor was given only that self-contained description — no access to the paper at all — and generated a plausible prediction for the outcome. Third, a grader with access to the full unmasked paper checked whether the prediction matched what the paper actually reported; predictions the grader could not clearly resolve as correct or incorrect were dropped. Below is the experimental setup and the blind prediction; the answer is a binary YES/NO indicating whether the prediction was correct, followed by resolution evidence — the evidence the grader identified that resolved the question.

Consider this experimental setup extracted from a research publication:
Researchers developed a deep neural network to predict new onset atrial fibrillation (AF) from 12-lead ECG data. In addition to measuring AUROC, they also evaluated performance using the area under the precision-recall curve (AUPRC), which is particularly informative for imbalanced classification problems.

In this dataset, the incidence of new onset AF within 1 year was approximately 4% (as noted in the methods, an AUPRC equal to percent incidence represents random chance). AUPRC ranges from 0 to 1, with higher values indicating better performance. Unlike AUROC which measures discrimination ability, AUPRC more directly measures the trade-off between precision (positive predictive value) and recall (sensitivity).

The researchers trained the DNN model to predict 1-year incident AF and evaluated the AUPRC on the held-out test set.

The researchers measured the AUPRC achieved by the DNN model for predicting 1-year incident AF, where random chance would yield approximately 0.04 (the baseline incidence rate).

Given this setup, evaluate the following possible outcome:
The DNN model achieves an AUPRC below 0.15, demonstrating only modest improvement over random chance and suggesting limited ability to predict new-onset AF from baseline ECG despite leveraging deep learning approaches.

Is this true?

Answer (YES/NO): NO